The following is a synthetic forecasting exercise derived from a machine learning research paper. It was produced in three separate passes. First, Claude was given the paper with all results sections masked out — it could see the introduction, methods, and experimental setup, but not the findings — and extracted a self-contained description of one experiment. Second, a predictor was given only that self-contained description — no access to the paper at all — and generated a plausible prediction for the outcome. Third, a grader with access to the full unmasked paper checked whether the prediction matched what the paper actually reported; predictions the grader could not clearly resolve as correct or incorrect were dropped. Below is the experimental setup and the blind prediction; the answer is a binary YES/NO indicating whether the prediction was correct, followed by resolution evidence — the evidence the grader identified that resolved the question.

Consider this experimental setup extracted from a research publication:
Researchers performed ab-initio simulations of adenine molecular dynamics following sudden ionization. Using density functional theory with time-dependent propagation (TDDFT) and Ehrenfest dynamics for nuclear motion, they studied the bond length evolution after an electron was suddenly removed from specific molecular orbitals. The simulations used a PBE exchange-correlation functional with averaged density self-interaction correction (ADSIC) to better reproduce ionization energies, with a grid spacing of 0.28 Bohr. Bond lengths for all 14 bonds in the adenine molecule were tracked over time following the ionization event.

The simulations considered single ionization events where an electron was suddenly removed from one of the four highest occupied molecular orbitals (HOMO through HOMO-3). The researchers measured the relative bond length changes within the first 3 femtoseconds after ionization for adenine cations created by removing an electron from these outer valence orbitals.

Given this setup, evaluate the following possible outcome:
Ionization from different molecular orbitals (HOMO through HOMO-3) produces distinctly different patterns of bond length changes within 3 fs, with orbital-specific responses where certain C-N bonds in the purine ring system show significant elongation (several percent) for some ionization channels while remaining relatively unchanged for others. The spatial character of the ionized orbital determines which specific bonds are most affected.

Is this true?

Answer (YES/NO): NO